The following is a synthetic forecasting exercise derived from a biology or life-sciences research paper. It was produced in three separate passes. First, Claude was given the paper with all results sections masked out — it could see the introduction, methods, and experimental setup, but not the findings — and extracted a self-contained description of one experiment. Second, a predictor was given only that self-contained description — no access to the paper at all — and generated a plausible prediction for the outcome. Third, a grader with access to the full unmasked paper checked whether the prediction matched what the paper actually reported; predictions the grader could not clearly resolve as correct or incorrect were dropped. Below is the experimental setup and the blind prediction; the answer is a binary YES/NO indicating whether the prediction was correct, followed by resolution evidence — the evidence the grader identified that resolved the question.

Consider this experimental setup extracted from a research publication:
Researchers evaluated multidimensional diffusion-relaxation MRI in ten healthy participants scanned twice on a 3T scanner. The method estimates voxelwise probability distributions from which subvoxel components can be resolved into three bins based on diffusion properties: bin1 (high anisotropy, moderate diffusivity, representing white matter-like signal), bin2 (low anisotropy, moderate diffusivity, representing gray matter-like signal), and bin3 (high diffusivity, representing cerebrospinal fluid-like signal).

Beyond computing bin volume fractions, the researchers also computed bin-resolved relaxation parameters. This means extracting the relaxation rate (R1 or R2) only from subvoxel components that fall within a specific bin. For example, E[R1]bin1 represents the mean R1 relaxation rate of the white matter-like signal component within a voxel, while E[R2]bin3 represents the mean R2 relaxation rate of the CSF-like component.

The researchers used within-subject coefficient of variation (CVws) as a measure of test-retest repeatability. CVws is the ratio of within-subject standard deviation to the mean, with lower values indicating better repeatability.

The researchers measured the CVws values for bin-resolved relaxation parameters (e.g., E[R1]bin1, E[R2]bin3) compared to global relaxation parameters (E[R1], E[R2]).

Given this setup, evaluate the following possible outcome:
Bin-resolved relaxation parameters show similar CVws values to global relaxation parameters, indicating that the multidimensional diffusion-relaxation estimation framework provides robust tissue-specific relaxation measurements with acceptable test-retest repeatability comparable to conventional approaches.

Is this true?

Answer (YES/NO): NO